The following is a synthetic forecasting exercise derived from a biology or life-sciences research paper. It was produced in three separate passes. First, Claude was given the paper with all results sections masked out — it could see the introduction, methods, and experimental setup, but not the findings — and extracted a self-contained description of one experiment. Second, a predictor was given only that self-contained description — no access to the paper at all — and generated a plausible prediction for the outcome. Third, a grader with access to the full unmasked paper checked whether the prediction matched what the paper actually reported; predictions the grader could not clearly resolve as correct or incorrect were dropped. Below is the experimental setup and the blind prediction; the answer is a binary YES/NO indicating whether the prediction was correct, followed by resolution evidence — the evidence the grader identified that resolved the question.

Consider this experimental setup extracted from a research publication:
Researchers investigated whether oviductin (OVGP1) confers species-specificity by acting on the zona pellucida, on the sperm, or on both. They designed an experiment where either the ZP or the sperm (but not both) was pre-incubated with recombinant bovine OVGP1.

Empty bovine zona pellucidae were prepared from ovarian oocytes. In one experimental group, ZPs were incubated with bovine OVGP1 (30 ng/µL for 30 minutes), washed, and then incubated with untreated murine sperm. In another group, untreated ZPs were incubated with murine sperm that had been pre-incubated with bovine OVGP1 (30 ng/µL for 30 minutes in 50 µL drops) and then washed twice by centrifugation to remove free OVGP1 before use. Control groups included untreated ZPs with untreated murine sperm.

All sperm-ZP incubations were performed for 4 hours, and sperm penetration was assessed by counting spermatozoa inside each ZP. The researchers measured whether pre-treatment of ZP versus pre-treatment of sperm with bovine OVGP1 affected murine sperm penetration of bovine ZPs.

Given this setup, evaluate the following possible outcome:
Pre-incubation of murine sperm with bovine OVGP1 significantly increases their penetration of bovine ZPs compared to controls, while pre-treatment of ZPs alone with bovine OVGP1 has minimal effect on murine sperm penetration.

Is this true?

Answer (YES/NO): NO